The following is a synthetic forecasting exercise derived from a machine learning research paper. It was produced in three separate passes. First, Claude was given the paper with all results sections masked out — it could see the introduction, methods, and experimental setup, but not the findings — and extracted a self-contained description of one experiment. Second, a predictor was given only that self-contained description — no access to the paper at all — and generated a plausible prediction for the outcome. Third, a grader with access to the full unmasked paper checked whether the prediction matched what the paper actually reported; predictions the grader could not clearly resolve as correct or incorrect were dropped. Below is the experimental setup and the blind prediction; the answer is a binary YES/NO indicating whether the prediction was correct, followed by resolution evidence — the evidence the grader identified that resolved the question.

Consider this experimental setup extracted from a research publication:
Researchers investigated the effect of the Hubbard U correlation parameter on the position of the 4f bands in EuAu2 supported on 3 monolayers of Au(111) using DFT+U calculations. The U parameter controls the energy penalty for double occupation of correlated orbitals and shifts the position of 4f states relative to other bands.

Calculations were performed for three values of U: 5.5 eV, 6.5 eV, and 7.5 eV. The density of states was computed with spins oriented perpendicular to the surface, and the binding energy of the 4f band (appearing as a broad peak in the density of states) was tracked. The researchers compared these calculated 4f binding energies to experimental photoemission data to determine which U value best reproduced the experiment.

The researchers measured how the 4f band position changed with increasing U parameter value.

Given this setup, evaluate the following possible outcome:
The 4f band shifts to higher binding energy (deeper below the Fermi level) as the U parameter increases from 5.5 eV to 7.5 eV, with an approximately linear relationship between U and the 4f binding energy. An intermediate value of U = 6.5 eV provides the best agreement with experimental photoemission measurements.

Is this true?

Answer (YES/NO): NO